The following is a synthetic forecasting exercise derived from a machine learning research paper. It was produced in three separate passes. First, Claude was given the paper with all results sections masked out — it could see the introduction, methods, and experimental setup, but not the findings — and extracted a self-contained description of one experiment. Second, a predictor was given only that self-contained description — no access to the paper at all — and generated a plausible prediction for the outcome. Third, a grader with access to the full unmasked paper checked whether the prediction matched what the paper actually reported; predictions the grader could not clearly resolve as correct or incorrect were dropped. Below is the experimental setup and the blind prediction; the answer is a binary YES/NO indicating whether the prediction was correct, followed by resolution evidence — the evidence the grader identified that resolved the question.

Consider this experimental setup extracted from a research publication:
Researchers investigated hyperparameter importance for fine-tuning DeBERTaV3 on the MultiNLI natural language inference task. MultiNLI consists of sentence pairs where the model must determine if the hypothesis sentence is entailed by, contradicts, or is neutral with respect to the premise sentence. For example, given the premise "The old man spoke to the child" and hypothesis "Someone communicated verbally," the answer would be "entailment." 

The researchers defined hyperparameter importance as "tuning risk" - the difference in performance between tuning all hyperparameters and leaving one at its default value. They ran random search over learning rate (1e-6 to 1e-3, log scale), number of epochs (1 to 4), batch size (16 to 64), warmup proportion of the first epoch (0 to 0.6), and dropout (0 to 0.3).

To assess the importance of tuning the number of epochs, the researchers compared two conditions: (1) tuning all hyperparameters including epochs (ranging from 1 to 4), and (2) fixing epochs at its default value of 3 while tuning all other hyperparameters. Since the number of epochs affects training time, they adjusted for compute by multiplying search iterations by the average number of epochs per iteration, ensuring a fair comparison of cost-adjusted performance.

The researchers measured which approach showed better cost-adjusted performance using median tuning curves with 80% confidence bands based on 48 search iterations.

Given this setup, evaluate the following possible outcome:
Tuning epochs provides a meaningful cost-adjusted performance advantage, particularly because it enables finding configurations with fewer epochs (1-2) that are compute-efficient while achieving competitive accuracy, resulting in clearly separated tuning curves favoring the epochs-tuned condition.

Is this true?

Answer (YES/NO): NO